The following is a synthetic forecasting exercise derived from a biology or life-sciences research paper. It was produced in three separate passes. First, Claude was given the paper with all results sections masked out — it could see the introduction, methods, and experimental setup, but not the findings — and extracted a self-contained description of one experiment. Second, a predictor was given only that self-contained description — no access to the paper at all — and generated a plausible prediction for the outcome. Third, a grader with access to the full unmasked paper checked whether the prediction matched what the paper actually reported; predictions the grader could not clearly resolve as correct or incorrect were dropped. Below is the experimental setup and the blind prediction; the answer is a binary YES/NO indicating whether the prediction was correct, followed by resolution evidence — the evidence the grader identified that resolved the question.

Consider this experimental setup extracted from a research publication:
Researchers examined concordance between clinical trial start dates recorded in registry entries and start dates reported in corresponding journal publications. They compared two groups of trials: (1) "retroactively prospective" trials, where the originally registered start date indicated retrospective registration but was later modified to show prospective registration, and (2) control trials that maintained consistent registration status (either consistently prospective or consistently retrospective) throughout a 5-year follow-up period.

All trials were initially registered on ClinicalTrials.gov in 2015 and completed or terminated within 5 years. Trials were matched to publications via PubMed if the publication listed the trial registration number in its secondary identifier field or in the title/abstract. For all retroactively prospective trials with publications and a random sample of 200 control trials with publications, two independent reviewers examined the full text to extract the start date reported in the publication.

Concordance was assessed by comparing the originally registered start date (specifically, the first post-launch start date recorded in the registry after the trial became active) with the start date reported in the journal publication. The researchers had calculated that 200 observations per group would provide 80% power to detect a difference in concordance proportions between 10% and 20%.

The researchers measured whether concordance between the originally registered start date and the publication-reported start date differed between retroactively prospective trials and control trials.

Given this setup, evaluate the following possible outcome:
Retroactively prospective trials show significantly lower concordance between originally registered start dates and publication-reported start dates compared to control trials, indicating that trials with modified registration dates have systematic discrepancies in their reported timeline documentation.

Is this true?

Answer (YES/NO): YES